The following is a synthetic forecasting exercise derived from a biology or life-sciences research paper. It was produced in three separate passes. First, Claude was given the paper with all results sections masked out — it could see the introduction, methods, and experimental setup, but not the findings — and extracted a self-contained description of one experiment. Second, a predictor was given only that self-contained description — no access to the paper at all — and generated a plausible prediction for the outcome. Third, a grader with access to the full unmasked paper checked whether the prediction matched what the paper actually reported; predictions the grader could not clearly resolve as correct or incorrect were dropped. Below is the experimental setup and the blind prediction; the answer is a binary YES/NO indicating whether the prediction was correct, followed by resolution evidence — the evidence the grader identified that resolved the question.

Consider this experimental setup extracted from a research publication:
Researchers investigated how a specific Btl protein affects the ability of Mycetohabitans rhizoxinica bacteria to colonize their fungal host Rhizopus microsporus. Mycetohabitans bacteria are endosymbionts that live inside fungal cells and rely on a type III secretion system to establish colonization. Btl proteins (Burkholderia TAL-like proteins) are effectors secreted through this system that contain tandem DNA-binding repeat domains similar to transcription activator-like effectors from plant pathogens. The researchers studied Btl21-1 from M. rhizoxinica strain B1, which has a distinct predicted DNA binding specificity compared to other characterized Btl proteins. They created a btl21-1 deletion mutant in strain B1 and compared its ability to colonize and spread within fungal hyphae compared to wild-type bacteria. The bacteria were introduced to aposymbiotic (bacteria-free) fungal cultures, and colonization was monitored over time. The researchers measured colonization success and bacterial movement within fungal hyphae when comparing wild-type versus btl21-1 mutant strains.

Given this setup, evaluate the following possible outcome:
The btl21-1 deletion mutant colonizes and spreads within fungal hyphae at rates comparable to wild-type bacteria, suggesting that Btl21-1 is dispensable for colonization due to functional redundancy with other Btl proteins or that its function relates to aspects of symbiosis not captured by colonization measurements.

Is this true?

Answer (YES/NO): NO